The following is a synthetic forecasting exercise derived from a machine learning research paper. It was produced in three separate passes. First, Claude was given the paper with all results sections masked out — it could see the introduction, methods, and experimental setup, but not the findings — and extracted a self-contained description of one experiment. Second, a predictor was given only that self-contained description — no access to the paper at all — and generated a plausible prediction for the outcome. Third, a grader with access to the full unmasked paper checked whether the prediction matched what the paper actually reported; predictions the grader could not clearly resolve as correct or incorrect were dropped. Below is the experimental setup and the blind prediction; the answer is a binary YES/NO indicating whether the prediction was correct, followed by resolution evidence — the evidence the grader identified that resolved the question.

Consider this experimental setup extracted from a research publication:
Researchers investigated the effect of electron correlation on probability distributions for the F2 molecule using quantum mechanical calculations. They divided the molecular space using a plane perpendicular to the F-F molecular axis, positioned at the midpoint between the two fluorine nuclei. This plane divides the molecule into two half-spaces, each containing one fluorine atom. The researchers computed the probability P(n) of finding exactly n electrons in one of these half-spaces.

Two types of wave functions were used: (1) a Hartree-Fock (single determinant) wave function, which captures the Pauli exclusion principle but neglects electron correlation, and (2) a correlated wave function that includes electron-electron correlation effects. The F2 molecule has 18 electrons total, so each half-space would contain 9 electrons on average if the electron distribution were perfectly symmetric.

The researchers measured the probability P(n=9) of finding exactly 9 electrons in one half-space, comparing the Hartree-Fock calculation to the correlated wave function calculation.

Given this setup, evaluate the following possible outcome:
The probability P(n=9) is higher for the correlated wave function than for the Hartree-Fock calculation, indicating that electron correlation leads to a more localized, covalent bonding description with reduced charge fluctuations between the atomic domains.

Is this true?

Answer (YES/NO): YES